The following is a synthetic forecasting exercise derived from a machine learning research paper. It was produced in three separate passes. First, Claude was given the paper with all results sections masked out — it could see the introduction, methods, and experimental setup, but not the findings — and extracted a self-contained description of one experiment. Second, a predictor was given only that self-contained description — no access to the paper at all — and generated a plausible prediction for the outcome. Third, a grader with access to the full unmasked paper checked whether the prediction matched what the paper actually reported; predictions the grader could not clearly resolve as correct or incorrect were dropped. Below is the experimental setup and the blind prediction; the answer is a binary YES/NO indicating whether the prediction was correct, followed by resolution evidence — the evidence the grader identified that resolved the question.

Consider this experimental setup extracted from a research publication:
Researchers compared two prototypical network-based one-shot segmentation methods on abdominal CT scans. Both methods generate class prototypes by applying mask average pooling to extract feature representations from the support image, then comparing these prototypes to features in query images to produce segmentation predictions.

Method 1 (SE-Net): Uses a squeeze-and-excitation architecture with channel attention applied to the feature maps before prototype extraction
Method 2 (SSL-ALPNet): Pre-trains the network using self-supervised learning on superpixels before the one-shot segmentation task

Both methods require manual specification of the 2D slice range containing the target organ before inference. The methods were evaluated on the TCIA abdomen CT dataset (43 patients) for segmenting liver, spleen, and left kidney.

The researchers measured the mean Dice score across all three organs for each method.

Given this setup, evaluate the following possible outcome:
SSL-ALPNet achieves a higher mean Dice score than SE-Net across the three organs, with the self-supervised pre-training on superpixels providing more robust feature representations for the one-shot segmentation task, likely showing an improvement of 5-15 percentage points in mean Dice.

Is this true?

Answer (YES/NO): NO